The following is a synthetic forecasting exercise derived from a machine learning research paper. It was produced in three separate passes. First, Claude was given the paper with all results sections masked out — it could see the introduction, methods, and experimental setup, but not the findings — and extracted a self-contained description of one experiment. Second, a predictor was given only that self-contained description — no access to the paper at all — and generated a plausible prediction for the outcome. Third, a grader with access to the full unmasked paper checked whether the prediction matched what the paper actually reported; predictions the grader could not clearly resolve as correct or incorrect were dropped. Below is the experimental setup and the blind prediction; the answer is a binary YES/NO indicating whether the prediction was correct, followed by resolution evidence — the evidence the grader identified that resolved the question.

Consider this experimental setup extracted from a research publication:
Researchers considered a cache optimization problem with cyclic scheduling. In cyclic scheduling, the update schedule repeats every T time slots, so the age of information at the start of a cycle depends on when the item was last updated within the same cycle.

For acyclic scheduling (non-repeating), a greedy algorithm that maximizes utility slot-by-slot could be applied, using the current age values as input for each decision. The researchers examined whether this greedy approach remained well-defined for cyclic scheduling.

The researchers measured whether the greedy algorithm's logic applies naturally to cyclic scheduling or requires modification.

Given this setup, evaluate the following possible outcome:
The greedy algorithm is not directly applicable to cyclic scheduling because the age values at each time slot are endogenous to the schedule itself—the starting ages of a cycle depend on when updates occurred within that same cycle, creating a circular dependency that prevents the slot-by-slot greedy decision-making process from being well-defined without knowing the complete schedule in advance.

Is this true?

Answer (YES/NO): YES